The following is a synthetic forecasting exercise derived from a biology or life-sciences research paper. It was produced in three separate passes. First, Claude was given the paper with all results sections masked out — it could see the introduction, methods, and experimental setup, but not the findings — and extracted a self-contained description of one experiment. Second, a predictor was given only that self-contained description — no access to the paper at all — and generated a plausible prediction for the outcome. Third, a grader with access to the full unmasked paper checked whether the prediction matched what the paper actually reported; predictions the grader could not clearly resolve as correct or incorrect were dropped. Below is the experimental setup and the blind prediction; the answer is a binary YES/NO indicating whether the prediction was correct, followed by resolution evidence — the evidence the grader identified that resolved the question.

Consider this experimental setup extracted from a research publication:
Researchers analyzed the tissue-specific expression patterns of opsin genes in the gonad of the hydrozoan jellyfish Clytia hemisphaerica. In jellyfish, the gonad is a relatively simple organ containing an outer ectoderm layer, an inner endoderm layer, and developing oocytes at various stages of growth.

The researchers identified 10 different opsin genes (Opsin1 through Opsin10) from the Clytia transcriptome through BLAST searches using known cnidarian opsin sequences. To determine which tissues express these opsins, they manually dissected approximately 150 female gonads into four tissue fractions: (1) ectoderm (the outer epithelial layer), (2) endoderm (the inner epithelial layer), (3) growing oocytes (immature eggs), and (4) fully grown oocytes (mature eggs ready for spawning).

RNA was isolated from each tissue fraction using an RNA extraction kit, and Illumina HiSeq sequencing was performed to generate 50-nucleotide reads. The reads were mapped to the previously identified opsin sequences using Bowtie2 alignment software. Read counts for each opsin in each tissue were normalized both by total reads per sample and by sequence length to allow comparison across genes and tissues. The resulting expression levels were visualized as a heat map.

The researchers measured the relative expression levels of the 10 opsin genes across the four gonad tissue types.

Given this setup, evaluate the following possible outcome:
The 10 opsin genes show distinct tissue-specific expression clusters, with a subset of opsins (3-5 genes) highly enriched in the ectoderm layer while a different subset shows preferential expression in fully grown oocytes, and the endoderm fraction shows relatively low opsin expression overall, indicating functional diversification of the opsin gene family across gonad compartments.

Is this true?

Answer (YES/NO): NO